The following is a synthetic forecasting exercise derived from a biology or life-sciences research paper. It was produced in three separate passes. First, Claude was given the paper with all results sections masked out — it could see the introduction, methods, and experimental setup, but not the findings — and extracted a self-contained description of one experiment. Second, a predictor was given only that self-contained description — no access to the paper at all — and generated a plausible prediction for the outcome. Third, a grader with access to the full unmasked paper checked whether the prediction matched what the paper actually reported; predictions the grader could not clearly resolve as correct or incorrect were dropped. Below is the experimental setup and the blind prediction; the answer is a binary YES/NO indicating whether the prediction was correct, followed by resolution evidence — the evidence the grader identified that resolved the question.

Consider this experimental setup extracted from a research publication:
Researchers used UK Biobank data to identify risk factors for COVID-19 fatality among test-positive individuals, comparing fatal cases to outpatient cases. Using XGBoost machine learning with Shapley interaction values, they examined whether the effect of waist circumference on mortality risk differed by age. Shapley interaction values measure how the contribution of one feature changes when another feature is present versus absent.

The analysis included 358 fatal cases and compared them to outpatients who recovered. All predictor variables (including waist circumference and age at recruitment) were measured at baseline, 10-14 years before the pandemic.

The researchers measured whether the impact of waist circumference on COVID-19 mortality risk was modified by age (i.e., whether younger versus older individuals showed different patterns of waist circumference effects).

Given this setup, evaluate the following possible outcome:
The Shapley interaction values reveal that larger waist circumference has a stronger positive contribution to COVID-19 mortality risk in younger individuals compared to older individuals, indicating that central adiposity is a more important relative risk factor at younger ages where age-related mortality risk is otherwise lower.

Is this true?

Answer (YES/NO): YES